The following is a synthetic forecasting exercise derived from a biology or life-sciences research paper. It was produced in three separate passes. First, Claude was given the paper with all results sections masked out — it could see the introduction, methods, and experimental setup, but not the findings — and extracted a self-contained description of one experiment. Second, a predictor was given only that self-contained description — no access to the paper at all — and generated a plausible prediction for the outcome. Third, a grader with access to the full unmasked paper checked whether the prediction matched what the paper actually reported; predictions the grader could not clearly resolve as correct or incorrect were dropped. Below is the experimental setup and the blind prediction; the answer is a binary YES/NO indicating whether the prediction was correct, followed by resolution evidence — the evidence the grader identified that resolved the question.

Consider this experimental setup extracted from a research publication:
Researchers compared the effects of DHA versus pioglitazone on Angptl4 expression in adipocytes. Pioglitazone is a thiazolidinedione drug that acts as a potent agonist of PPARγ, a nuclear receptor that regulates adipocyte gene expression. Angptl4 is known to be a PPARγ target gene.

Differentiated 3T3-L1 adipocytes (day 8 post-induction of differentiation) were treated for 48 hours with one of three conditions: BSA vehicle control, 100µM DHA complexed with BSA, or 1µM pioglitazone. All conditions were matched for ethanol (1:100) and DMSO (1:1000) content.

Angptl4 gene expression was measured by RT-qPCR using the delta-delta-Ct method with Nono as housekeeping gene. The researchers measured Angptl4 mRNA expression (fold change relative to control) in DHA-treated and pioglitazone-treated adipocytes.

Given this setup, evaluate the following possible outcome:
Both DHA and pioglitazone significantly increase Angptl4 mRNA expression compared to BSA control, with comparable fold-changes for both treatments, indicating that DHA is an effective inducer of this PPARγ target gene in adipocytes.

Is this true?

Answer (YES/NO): YES